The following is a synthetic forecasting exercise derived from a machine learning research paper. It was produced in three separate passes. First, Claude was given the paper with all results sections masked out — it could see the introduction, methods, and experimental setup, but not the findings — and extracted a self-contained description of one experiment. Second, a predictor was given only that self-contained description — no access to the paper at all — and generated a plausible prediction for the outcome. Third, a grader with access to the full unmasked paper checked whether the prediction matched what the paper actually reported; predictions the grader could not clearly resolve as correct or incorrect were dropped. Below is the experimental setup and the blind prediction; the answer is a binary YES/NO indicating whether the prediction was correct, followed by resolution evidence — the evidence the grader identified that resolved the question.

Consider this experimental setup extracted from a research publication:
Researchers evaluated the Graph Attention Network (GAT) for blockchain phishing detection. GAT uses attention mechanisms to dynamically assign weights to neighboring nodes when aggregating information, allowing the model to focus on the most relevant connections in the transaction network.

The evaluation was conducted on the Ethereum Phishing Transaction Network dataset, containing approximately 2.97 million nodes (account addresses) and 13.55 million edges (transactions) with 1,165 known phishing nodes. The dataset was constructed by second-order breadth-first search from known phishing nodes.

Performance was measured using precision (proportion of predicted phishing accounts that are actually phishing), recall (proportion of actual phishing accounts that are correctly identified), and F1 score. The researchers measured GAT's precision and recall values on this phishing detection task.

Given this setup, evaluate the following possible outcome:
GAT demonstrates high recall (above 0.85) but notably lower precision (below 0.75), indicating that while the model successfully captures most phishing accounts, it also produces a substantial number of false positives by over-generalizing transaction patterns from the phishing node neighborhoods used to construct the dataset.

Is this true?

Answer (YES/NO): NO